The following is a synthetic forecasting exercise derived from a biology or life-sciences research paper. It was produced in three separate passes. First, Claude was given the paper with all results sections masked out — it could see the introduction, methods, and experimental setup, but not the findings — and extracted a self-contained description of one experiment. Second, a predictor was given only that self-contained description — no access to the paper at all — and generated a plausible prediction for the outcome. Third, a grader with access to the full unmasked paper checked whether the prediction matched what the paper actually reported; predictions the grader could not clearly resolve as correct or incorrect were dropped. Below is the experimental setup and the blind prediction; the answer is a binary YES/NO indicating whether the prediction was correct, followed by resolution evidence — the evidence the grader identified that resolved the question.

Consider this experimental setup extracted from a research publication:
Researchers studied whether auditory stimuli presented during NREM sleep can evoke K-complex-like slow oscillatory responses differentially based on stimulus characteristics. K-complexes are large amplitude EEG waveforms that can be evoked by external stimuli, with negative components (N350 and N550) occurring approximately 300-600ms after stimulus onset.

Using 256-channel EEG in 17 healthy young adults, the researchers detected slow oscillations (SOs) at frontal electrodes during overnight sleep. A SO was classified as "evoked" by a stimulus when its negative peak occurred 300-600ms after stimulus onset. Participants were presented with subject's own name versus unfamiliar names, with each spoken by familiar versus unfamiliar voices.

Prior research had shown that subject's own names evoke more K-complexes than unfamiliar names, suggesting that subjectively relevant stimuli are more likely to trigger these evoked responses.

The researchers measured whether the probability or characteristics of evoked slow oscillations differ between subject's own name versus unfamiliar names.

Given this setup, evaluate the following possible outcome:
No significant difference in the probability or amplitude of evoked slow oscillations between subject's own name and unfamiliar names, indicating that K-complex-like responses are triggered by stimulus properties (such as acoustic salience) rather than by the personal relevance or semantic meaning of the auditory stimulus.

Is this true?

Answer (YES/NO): YES